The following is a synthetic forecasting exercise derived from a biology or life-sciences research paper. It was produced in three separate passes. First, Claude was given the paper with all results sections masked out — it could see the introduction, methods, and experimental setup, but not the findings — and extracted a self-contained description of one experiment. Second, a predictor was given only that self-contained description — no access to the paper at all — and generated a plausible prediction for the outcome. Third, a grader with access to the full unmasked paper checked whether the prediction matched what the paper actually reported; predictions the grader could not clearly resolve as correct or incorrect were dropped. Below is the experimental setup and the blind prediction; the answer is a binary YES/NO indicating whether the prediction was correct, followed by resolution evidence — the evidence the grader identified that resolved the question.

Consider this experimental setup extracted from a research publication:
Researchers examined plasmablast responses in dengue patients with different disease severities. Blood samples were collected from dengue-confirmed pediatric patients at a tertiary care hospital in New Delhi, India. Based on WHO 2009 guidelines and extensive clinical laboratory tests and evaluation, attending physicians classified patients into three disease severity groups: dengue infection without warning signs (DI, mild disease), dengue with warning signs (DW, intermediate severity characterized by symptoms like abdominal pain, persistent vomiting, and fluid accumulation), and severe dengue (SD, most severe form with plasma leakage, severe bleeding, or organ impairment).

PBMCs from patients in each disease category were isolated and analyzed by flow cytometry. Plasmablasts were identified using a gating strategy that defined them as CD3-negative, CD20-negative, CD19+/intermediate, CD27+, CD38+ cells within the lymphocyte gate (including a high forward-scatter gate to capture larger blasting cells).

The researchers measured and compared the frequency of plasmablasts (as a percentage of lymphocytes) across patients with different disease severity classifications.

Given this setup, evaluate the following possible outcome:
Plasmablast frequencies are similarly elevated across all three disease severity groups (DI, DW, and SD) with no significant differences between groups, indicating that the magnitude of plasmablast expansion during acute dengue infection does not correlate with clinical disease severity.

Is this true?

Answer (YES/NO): NO